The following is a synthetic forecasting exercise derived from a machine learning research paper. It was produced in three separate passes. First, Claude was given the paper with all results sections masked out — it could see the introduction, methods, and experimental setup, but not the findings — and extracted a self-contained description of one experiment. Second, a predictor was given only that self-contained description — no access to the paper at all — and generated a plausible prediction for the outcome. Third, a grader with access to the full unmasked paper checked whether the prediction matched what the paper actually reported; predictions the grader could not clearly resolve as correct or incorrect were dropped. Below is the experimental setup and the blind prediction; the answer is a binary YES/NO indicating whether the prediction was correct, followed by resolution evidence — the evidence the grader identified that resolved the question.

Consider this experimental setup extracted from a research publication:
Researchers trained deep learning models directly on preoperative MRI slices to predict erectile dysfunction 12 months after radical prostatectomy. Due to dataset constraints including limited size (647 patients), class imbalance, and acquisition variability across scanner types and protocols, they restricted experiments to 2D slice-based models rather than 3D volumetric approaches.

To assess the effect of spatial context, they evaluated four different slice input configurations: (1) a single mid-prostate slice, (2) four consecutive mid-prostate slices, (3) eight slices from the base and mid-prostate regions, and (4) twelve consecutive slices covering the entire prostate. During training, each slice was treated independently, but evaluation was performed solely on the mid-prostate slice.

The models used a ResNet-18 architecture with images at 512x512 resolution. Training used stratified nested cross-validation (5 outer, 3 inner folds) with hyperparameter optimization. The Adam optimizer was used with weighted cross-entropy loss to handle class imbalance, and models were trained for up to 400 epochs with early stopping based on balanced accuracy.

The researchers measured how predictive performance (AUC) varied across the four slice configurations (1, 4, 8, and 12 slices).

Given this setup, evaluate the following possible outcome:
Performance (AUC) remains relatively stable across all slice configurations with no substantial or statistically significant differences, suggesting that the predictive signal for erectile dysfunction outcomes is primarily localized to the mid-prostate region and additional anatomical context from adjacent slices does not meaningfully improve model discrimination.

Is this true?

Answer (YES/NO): NO